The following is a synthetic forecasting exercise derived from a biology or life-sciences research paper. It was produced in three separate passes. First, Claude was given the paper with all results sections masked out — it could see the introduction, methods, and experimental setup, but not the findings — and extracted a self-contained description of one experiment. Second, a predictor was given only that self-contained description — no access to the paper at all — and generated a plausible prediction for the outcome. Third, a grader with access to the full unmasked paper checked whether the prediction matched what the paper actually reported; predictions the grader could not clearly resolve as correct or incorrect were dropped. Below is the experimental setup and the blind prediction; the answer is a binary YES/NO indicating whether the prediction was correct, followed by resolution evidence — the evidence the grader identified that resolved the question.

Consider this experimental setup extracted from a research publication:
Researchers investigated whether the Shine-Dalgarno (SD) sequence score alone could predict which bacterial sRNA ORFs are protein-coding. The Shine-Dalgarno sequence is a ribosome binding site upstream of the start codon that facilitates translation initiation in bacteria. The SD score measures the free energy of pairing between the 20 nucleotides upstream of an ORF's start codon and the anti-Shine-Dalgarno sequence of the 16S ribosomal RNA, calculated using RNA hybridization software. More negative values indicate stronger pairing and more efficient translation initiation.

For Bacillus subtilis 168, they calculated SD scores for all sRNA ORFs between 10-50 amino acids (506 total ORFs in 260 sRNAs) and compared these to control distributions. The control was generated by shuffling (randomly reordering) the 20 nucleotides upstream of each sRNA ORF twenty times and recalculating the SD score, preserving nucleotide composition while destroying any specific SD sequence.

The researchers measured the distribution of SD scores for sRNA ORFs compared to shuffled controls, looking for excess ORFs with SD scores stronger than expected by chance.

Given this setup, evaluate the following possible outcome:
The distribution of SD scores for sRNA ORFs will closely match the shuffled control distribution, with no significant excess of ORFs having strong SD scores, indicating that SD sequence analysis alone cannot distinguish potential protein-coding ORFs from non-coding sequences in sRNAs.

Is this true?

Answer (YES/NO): NO